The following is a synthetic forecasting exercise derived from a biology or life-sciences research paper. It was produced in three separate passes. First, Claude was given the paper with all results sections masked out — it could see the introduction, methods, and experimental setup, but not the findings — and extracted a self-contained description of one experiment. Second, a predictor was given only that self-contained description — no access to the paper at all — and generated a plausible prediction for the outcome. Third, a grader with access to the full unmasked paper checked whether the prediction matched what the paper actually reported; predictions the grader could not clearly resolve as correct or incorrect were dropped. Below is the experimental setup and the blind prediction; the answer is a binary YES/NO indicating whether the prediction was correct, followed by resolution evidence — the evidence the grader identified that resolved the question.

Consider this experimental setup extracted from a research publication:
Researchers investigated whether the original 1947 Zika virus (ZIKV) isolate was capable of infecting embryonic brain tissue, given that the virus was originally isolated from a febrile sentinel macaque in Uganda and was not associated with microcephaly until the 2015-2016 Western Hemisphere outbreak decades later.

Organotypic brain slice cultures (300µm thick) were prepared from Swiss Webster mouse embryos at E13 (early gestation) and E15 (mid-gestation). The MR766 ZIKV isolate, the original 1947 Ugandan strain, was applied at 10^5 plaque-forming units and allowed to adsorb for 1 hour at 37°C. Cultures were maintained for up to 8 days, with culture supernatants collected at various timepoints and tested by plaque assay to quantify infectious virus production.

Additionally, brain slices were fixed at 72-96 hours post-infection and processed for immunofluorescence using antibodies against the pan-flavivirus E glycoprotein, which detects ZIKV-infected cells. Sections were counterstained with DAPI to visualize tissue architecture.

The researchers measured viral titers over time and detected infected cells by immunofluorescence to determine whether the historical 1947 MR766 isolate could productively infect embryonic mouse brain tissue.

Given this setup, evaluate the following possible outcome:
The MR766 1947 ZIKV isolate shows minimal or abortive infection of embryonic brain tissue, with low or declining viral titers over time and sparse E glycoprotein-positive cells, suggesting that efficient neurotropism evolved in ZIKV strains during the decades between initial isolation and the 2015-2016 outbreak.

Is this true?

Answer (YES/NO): NO